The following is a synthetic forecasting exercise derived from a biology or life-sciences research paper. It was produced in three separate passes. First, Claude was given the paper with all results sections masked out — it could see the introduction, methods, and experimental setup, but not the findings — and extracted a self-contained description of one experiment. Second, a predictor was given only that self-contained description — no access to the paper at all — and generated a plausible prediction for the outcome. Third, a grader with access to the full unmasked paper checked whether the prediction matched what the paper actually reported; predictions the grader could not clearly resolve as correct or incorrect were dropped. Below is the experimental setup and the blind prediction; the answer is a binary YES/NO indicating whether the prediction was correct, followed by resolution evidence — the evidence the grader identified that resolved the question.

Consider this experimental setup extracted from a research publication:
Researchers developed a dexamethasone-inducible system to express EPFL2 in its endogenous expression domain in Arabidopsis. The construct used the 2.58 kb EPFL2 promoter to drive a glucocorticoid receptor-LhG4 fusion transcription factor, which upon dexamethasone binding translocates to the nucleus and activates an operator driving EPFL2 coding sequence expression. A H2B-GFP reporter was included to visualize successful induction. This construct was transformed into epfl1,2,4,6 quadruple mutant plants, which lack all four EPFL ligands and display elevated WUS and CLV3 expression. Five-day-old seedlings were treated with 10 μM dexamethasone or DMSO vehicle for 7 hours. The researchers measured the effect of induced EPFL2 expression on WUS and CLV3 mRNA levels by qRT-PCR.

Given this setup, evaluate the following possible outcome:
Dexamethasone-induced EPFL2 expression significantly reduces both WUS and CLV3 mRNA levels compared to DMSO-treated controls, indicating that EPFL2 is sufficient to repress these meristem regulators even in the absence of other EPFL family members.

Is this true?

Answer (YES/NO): NO